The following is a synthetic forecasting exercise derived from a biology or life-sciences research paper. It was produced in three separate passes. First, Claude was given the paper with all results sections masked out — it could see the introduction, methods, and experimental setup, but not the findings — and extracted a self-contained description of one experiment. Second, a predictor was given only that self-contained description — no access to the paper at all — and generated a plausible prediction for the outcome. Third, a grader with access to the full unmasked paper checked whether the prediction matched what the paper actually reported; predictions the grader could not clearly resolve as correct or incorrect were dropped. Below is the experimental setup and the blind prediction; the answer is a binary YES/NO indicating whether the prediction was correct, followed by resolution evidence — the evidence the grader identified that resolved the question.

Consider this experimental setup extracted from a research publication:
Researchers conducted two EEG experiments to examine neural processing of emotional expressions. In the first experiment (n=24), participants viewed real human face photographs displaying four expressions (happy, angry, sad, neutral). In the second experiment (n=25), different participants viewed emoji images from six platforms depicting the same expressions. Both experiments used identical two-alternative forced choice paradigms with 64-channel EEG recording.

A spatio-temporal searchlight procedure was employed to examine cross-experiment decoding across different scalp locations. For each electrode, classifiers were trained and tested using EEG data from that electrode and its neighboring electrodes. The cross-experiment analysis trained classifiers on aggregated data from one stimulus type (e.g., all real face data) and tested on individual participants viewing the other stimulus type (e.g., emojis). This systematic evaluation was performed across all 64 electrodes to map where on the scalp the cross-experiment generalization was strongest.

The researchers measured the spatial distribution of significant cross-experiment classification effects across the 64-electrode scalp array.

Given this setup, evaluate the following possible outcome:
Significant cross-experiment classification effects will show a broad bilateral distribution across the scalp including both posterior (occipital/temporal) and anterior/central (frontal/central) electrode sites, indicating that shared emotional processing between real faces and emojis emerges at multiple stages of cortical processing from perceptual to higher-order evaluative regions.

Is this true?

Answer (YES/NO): NO